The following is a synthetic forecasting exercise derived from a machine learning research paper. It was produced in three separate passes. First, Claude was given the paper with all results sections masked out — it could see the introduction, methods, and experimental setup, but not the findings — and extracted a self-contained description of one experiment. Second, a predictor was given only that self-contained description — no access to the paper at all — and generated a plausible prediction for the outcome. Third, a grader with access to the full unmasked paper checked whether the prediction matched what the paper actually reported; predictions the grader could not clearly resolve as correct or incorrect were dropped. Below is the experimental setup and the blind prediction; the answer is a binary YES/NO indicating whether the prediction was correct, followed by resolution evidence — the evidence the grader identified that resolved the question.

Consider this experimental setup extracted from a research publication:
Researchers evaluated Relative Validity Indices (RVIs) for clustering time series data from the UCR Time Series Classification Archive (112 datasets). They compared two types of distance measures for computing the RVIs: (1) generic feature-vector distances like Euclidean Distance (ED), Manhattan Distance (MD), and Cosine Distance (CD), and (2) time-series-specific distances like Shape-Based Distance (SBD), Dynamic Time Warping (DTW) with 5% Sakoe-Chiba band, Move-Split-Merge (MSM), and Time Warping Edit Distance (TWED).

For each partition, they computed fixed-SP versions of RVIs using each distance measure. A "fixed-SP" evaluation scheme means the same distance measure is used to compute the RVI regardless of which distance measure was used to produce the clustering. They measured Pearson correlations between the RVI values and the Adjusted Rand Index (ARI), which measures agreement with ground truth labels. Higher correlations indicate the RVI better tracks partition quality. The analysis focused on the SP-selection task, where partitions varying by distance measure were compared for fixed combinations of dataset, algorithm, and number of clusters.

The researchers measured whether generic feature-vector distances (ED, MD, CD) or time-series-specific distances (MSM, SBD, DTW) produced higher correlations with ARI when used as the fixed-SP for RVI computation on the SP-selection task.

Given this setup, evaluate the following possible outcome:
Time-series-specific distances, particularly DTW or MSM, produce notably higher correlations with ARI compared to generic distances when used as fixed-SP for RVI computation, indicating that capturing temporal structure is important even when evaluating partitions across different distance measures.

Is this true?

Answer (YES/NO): YES